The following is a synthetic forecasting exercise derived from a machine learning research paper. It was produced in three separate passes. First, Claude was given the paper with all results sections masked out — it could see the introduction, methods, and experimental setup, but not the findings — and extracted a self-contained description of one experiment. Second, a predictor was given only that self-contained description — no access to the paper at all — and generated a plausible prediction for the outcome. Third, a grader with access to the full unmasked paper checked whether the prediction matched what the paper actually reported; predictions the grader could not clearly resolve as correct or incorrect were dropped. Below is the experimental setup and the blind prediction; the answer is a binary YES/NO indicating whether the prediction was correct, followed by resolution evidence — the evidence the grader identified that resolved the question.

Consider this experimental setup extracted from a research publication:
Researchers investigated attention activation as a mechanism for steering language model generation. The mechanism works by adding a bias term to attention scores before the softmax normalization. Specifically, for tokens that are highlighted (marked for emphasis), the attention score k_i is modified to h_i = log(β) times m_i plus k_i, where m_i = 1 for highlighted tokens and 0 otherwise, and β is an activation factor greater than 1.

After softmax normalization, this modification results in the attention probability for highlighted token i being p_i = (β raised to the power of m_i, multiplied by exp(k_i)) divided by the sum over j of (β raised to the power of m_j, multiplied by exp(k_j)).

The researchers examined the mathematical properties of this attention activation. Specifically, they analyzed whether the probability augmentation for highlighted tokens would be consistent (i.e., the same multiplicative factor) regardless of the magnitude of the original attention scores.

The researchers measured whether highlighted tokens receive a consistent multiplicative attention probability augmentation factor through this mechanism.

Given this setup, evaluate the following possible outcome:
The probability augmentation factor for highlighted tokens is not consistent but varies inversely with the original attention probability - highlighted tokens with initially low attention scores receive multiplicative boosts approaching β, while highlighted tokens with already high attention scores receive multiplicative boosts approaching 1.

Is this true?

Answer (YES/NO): NO